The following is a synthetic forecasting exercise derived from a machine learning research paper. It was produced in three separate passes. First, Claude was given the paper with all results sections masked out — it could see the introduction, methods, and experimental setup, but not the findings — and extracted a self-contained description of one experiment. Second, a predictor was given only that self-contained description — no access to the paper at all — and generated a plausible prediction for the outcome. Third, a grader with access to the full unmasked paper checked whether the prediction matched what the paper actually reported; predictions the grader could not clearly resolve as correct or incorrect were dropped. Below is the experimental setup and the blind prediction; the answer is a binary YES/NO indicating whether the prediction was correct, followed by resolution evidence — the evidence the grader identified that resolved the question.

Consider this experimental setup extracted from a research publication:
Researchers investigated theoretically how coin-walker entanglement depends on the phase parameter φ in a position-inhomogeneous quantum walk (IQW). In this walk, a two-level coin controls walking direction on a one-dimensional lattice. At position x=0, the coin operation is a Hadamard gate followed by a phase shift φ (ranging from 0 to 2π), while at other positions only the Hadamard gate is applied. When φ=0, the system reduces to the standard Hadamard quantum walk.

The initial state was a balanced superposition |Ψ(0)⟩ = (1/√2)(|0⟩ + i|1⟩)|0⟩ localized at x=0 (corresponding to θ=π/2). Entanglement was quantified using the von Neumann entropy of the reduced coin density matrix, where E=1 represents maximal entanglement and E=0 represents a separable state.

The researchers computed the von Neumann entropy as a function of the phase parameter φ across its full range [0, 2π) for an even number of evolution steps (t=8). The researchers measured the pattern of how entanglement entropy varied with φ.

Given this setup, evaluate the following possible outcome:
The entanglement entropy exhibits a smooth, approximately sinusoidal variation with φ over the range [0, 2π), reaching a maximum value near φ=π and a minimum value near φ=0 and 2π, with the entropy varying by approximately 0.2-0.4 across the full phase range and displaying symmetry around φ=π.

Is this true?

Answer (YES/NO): NO